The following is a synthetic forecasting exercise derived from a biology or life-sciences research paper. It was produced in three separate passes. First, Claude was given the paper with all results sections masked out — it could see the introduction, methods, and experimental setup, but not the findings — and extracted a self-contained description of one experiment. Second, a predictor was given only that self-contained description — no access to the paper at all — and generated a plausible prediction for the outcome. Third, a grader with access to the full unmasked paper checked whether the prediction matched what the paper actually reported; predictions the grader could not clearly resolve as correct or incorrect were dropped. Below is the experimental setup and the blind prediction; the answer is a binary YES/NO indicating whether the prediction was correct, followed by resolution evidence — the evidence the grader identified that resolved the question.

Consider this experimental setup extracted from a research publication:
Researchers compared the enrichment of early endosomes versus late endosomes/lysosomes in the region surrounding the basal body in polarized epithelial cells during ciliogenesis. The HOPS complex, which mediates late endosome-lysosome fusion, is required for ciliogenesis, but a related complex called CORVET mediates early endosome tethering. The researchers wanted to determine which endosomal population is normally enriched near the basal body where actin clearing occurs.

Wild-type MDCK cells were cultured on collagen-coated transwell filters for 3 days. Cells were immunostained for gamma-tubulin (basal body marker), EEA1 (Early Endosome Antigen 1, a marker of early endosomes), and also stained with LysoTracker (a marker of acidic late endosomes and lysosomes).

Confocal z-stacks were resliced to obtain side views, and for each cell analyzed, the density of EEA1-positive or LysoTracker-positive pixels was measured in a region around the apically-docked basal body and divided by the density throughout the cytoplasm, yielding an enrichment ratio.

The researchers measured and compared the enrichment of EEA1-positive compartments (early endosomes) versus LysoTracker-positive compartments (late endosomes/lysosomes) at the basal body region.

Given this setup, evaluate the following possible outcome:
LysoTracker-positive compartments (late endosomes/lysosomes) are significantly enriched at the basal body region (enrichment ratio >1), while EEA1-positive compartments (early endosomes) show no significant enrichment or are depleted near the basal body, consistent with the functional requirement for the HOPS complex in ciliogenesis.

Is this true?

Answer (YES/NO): NO